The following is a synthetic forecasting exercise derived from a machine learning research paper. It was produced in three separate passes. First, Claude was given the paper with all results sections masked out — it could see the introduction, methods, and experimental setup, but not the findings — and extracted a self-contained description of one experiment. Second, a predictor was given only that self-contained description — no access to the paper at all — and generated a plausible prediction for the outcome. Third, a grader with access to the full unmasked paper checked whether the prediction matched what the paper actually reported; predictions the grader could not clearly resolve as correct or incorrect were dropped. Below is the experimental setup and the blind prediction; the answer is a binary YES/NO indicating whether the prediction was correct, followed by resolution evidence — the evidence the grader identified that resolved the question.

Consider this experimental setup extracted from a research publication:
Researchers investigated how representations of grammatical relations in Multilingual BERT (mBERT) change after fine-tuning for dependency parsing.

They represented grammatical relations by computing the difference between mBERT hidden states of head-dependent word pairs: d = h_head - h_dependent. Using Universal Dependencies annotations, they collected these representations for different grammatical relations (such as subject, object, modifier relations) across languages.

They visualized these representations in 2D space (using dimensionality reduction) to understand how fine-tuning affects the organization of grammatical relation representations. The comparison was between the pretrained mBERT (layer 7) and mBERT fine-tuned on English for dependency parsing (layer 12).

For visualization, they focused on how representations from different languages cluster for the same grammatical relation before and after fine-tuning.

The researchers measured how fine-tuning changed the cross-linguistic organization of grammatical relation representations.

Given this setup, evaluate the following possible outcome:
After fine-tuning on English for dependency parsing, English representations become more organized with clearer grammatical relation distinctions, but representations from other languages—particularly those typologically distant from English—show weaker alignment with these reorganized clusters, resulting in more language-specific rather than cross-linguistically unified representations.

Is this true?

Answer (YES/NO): NO